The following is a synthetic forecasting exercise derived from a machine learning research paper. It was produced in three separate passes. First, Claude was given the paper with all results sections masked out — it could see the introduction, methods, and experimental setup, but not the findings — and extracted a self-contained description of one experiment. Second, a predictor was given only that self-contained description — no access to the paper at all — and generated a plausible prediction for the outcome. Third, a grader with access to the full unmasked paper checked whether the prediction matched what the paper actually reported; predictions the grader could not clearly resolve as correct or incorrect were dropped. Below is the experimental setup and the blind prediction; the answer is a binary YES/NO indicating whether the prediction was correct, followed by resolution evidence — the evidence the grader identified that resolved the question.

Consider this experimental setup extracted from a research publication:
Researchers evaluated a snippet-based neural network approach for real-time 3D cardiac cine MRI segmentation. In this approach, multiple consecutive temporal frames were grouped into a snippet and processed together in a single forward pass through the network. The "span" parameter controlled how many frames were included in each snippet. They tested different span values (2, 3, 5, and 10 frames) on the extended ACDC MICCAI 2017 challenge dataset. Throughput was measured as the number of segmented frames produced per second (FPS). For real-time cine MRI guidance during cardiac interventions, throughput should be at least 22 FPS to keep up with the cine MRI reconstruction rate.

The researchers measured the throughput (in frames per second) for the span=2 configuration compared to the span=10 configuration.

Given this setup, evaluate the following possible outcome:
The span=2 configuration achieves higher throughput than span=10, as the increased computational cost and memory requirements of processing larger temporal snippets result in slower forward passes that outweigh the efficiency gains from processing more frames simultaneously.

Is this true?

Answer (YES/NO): NO